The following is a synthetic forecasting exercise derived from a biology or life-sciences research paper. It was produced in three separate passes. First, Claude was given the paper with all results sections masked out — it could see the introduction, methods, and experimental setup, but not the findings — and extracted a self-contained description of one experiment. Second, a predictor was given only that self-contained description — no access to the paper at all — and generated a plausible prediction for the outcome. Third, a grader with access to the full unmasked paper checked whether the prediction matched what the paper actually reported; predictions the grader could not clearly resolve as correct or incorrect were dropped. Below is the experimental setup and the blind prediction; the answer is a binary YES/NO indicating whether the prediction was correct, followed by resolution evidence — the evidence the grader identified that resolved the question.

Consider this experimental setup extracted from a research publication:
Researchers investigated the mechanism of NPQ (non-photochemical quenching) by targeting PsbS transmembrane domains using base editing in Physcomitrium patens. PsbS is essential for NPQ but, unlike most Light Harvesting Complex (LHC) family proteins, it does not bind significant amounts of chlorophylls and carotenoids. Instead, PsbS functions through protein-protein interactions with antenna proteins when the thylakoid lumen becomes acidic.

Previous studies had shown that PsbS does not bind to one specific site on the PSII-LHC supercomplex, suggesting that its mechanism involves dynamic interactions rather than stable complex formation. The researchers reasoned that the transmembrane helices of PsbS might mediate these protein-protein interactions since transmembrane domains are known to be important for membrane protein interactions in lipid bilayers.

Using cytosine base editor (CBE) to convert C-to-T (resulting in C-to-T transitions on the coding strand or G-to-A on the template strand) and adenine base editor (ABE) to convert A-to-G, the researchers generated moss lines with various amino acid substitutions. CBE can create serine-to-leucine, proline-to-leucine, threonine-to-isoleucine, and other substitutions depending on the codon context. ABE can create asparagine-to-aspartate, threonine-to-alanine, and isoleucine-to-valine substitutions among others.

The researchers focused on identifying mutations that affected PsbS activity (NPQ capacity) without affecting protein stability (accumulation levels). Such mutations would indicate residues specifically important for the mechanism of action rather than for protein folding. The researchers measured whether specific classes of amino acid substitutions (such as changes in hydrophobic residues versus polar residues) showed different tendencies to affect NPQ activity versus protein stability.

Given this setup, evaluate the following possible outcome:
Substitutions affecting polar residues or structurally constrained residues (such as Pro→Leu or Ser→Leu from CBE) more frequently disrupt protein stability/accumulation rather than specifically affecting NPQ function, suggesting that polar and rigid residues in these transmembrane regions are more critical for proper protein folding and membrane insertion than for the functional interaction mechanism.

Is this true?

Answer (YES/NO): NO